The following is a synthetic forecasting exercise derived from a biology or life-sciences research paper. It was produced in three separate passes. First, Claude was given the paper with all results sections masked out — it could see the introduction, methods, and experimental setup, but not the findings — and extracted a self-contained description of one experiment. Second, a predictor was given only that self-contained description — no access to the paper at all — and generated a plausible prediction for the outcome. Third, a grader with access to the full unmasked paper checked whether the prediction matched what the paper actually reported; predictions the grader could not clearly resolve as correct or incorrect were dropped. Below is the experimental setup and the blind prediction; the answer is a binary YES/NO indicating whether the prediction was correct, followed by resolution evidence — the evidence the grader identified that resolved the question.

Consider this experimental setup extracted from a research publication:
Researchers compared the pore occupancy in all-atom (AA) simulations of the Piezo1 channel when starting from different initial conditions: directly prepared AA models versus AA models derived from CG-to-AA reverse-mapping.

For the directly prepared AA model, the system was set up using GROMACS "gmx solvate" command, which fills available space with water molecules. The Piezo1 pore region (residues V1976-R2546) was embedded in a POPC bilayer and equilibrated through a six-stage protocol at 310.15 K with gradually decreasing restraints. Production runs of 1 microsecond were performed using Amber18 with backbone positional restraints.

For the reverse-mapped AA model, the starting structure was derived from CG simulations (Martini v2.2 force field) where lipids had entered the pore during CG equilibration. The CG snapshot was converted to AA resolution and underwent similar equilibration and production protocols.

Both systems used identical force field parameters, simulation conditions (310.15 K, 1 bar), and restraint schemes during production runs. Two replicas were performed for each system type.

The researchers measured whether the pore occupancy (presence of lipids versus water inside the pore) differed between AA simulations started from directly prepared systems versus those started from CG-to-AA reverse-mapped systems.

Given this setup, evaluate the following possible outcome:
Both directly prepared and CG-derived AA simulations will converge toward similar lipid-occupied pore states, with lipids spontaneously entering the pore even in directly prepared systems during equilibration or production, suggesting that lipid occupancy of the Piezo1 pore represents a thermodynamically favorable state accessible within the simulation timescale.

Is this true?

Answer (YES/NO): NO